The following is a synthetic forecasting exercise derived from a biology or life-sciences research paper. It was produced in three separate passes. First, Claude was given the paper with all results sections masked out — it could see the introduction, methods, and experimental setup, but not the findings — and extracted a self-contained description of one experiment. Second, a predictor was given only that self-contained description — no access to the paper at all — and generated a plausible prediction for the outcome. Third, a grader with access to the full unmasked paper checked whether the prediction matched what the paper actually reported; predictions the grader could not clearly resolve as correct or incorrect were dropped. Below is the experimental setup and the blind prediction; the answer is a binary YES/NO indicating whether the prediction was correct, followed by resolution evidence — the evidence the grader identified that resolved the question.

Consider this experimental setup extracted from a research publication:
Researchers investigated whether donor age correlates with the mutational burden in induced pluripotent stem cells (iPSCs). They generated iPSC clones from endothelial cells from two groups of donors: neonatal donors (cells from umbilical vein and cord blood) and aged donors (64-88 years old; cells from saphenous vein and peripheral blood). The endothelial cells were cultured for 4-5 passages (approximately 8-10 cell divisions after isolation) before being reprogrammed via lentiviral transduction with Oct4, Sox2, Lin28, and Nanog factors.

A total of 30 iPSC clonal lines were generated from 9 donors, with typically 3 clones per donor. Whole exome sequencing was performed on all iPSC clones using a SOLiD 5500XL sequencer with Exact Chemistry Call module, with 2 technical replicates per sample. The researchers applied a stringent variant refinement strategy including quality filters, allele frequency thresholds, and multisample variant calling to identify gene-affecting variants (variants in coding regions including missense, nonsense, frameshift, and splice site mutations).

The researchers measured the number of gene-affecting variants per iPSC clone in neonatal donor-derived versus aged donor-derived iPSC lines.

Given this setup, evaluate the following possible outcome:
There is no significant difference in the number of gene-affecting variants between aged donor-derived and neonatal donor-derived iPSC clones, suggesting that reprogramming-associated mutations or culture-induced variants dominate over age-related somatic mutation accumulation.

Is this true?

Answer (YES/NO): YES